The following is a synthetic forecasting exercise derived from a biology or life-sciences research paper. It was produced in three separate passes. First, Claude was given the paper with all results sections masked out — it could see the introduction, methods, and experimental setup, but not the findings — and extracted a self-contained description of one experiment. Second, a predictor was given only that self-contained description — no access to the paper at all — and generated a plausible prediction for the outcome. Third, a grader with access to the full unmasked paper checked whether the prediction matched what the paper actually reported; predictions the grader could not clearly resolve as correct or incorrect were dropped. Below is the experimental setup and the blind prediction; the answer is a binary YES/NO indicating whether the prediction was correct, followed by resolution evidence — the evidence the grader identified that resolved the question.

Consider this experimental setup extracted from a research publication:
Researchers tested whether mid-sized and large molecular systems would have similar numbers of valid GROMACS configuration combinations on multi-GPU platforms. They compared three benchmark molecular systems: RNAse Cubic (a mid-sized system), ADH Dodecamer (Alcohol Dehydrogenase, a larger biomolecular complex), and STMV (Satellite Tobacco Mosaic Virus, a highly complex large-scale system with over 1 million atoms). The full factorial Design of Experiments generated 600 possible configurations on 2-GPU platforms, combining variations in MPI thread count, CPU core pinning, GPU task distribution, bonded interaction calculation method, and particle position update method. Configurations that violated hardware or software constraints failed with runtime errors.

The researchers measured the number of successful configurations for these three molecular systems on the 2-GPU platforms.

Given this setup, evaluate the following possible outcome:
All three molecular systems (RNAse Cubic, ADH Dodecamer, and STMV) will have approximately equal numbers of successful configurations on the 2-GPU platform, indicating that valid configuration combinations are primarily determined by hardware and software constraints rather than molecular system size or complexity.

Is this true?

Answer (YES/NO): YES